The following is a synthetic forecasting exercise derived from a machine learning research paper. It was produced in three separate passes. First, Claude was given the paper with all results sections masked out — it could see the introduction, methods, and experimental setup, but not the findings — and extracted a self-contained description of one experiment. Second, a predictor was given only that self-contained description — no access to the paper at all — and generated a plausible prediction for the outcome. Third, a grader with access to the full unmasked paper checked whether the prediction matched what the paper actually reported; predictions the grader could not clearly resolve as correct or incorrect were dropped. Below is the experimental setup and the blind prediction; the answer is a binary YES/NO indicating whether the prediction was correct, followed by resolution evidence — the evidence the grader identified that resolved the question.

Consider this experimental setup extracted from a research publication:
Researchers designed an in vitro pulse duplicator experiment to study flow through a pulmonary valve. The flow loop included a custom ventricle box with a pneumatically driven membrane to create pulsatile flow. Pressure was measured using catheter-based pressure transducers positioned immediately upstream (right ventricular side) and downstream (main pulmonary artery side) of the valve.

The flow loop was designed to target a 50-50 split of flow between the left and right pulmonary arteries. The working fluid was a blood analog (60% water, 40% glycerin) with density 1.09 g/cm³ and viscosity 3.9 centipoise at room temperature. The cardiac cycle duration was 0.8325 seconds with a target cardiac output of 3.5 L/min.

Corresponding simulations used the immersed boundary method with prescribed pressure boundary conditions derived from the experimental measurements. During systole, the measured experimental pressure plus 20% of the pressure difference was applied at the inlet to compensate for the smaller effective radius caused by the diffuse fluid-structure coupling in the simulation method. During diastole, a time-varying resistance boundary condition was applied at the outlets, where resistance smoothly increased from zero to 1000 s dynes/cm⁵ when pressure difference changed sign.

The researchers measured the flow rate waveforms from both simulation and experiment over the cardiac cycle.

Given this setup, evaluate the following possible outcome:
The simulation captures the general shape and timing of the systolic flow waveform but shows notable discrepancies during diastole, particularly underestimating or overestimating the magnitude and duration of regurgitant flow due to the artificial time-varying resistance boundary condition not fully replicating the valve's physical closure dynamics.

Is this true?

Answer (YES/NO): NO